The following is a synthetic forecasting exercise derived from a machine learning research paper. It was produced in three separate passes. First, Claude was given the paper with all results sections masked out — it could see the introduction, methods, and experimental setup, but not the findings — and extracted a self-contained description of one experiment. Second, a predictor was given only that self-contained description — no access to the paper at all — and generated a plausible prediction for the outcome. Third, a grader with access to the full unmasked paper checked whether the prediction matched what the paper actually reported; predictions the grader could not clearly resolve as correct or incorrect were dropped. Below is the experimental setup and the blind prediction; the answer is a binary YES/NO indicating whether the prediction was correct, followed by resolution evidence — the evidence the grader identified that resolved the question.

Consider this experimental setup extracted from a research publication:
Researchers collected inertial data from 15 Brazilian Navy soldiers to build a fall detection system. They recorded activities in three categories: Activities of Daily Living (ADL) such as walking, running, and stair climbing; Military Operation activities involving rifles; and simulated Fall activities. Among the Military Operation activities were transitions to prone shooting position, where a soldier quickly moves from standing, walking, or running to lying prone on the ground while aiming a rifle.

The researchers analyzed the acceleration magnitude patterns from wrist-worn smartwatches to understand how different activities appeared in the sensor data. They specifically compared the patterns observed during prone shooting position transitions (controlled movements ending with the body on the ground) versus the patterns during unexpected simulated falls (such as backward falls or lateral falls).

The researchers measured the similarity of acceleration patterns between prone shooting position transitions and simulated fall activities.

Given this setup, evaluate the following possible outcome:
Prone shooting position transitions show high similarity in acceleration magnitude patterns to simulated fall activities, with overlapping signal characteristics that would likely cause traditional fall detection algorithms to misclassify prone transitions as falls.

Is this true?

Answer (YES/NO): YES